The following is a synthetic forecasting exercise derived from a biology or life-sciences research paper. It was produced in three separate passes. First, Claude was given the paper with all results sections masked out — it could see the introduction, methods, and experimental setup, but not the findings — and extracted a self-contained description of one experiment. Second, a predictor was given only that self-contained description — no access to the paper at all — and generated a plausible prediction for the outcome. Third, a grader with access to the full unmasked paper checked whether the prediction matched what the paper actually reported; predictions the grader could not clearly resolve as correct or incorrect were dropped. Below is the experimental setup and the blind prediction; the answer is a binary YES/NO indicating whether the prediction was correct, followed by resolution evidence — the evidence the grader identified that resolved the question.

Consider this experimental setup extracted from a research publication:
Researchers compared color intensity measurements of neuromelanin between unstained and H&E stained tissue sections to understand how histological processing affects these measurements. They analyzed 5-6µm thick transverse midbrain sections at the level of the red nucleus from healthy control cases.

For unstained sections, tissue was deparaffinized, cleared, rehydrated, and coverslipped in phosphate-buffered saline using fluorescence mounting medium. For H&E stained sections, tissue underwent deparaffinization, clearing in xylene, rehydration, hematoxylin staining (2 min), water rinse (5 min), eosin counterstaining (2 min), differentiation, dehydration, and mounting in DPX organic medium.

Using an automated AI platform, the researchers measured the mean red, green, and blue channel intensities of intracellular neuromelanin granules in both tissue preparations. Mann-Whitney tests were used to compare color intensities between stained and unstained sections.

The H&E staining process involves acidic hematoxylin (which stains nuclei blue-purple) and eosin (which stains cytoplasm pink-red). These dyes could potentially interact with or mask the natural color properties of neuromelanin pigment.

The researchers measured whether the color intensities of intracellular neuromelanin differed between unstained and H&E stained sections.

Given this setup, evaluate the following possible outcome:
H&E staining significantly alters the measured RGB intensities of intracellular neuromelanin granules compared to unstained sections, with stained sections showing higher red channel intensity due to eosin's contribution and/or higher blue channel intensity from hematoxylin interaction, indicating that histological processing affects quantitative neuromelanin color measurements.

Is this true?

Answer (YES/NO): YES